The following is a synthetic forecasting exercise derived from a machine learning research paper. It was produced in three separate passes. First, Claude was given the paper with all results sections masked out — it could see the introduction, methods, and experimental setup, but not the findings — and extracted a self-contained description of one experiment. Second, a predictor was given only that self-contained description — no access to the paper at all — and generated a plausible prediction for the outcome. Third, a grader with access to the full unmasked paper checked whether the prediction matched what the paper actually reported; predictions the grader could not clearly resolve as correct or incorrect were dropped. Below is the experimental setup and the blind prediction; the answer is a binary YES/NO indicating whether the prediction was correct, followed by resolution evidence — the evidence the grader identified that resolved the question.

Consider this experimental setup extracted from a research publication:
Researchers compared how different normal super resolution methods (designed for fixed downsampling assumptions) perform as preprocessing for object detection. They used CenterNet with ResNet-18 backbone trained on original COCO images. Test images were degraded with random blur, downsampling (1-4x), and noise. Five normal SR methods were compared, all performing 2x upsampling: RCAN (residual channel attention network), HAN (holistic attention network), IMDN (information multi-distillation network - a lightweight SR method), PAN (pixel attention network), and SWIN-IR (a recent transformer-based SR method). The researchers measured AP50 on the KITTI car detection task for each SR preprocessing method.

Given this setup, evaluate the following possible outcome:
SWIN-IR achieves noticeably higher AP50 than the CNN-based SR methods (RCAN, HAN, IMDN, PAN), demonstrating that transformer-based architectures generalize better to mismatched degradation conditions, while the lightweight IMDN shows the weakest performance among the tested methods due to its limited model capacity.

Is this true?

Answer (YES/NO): NO